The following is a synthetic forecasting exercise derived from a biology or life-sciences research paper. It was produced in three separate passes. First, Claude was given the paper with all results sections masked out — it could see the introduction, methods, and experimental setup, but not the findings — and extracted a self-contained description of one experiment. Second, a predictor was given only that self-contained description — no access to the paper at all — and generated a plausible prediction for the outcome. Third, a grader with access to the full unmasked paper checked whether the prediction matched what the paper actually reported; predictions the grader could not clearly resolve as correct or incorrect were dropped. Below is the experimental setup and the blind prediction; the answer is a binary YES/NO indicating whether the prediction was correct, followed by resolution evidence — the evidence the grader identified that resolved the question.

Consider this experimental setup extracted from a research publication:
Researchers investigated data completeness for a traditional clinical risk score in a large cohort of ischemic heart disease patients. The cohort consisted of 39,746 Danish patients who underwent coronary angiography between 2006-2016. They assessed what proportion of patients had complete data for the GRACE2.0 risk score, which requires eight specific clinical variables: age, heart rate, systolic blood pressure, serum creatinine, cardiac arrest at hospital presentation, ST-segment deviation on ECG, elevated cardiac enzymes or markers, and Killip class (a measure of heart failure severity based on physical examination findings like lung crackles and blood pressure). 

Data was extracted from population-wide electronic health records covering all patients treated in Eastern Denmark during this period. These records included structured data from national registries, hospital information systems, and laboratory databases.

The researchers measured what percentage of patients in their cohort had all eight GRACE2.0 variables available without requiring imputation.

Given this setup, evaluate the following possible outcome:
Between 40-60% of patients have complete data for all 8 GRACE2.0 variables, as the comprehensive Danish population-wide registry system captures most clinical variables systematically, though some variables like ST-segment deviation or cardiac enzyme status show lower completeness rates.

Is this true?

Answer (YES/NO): YES